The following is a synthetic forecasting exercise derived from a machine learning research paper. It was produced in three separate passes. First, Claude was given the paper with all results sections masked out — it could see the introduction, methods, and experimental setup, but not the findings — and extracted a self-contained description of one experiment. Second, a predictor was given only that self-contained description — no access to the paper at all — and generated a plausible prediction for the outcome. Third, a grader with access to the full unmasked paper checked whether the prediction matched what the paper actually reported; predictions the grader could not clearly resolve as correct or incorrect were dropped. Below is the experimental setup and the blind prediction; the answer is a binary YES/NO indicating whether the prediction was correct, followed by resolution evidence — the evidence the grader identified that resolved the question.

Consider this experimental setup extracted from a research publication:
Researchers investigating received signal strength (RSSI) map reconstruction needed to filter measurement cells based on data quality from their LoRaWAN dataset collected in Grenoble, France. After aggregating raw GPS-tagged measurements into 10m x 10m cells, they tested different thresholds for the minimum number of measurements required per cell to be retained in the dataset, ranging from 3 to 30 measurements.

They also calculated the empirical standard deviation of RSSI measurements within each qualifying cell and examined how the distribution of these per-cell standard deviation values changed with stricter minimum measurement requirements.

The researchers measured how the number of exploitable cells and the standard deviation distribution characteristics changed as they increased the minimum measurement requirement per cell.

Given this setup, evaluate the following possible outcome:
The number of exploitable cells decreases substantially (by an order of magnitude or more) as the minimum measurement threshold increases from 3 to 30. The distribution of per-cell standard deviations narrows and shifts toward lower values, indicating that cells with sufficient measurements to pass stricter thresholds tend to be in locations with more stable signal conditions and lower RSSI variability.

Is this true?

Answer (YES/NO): NO